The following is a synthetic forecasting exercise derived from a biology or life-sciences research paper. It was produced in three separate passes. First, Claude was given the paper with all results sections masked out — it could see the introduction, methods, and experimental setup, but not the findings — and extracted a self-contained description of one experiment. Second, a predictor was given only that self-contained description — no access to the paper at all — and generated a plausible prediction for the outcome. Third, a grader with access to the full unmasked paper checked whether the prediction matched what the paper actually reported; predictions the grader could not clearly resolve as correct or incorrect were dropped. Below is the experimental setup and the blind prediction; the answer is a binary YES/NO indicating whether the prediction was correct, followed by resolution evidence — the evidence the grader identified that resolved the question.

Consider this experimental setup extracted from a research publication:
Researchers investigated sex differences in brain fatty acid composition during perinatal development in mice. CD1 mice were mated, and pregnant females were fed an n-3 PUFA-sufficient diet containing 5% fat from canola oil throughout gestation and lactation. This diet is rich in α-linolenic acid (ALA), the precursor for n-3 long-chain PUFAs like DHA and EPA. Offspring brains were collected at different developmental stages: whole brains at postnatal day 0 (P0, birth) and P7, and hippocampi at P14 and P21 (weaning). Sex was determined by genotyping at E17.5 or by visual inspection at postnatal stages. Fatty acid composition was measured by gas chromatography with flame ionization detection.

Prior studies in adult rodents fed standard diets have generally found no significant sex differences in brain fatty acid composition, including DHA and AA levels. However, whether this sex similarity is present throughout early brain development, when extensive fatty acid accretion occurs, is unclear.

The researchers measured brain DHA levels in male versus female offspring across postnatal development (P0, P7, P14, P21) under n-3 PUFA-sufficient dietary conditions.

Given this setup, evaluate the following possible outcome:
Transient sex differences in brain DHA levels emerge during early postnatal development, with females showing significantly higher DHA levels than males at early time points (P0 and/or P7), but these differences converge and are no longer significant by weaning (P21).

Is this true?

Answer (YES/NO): NO